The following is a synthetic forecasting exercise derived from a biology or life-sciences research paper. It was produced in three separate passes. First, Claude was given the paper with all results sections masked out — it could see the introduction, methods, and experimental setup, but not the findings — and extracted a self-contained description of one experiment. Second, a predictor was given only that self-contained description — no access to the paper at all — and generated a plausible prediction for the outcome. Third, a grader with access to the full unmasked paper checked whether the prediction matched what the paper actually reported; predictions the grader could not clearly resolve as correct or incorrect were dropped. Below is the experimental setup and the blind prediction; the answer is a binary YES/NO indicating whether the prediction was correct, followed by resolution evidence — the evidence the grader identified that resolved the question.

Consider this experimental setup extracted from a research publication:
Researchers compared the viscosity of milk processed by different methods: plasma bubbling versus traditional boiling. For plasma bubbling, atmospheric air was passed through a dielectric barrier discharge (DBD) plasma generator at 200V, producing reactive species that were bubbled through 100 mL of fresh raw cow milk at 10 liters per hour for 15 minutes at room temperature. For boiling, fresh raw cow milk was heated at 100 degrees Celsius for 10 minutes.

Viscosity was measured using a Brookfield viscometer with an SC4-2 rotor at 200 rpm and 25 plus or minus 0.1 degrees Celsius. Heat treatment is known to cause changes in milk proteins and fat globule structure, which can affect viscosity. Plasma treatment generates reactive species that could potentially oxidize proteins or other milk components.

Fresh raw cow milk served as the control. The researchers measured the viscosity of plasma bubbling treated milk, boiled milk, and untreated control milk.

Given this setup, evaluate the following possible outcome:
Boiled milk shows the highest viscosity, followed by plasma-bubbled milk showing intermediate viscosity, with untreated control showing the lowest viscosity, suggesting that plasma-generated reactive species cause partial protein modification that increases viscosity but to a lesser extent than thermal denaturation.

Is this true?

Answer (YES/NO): NO